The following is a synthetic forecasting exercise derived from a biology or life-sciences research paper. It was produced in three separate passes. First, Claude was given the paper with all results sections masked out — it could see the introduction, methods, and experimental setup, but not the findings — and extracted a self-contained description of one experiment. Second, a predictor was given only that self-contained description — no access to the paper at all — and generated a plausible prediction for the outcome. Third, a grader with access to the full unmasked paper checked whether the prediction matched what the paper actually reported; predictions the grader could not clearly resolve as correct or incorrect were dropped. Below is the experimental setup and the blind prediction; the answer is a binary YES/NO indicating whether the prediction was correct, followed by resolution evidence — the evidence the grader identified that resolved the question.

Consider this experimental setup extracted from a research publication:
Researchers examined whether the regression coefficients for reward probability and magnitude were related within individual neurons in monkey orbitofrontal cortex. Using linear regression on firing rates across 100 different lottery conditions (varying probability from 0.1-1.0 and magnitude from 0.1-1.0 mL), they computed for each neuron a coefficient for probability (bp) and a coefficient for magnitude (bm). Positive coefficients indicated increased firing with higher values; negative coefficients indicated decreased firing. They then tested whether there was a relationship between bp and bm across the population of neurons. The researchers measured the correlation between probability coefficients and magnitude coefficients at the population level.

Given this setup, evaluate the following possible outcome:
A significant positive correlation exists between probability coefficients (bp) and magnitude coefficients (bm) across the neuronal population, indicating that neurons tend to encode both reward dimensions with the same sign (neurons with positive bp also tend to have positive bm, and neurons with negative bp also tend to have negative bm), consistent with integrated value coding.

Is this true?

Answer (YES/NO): YES